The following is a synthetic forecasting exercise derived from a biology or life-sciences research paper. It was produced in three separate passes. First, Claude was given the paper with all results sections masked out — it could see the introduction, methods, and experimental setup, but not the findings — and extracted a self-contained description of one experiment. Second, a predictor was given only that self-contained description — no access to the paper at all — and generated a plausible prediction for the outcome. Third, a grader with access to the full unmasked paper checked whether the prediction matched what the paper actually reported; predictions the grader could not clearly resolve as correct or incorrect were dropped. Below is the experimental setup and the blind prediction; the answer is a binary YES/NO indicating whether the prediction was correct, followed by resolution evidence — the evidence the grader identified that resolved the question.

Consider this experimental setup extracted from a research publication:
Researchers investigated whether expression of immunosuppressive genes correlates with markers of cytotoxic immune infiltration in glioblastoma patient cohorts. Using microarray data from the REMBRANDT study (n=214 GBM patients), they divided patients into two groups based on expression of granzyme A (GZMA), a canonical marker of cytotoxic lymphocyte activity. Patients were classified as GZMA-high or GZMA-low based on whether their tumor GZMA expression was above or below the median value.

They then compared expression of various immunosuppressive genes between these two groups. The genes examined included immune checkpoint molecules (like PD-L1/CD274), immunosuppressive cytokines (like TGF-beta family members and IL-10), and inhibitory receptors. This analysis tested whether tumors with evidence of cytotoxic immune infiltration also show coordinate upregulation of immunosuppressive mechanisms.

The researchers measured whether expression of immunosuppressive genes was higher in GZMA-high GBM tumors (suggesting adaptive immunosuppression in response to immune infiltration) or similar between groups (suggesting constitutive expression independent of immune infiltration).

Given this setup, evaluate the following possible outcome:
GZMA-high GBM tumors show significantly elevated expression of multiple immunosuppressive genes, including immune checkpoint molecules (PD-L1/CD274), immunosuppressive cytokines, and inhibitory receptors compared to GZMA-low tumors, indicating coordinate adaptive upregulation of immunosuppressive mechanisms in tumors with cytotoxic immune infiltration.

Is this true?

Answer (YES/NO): YES